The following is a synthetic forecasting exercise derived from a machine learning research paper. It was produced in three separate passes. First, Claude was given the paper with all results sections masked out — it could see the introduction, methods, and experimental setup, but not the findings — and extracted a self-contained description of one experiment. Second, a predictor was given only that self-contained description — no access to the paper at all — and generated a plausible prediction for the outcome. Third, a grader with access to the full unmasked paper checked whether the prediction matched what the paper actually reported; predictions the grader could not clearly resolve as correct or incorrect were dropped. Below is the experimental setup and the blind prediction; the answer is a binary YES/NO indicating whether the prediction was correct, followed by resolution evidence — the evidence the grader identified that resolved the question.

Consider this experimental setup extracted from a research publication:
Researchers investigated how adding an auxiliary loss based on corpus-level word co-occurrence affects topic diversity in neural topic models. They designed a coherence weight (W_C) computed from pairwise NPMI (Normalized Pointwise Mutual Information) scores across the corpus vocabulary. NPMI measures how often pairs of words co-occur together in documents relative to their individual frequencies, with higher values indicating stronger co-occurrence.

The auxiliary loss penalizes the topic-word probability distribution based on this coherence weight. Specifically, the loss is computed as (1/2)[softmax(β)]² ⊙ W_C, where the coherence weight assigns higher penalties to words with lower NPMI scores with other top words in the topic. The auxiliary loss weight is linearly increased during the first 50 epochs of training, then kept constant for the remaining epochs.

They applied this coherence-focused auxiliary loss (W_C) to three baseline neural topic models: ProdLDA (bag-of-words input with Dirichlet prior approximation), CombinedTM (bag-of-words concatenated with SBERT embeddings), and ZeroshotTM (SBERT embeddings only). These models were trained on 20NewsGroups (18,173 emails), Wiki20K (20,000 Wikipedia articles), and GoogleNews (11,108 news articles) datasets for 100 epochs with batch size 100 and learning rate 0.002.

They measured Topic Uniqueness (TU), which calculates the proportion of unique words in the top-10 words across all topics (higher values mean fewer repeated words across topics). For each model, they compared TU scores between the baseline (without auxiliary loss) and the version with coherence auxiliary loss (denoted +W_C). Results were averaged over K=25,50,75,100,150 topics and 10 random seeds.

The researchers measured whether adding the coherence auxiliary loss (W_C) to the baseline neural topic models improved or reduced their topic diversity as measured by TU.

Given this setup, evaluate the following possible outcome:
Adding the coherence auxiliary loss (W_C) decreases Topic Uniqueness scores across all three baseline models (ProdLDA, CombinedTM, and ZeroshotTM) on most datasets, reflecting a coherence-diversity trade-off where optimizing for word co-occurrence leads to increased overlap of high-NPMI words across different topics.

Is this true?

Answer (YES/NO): YES